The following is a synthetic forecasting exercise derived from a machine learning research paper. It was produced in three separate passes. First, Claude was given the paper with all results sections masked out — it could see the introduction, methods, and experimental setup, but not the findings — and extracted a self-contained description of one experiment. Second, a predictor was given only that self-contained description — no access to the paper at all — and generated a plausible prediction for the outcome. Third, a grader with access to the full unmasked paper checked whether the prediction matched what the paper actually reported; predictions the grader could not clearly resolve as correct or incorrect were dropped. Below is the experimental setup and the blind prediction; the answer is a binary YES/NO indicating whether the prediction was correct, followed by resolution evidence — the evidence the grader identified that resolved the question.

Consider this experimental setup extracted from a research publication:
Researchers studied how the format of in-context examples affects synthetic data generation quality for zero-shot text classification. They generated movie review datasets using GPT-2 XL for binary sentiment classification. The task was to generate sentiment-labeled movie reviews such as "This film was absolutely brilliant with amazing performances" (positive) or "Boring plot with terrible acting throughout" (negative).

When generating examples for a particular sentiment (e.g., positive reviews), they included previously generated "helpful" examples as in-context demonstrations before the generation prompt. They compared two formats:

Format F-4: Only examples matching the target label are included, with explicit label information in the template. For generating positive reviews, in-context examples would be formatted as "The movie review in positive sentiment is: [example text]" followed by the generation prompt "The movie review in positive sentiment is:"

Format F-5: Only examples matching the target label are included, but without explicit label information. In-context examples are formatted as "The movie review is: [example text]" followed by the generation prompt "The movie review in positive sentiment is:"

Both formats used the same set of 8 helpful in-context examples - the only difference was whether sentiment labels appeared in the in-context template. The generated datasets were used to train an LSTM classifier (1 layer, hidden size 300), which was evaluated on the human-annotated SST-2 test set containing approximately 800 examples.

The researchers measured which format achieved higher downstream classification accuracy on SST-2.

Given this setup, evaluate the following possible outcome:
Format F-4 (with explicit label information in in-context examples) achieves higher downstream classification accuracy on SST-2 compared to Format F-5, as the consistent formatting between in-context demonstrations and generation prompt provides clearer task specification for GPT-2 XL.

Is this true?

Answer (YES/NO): NO